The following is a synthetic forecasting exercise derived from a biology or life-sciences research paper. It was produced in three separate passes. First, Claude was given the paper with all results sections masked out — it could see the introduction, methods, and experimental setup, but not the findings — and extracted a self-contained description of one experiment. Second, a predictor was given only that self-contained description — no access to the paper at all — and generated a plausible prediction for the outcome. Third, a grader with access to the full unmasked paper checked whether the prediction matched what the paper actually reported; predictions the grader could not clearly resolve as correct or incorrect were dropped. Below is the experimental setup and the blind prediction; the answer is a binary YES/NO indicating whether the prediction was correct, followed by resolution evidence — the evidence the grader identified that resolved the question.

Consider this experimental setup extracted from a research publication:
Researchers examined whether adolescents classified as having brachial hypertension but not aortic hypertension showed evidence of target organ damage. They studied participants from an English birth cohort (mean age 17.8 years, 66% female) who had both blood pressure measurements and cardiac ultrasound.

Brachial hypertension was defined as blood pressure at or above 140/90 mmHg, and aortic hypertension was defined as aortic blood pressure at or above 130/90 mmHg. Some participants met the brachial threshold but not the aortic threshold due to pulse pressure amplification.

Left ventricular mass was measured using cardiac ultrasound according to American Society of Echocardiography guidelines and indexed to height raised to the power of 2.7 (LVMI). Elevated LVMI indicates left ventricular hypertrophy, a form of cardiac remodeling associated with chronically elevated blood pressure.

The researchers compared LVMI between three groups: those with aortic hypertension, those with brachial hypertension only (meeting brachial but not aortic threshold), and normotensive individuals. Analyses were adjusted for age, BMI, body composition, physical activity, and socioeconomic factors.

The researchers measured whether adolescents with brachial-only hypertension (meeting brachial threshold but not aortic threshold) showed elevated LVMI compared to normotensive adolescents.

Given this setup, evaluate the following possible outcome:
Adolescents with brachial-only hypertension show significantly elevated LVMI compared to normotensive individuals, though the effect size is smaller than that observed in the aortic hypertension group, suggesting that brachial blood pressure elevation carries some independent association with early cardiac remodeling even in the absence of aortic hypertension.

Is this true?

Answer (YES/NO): YES